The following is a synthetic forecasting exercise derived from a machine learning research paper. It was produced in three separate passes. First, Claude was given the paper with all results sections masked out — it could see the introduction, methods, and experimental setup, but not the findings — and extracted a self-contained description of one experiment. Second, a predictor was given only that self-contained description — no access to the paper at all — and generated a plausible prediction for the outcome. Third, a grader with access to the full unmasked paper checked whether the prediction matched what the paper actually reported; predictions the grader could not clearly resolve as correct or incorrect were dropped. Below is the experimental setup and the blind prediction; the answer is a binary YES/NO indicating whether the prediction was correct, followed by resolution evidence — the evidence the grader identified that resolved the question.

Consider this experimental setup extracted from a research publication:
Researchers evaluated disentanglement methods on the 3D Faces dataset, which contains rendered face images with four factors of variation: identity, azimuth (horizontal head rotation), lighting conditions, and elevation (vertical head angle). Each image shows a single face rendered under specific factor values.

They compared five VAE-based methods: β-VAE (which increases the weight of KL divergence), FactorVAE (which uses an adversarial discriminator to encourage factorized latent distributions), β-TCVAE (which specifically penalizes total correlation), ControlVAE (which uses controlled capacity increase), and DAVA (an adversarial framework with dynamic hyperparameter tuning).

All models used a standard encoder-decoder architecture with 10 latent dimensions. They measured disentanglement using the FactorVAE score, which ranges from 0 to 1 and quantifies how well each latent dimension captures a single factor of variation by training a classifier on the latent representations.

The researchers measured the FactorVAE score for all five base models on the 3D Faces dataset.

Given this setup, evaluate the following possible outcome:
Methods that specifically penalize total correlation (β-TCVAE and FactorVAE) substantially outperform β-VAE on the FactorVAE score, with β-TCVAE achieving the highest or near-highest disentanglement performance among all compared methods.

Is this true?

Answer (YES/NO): NO